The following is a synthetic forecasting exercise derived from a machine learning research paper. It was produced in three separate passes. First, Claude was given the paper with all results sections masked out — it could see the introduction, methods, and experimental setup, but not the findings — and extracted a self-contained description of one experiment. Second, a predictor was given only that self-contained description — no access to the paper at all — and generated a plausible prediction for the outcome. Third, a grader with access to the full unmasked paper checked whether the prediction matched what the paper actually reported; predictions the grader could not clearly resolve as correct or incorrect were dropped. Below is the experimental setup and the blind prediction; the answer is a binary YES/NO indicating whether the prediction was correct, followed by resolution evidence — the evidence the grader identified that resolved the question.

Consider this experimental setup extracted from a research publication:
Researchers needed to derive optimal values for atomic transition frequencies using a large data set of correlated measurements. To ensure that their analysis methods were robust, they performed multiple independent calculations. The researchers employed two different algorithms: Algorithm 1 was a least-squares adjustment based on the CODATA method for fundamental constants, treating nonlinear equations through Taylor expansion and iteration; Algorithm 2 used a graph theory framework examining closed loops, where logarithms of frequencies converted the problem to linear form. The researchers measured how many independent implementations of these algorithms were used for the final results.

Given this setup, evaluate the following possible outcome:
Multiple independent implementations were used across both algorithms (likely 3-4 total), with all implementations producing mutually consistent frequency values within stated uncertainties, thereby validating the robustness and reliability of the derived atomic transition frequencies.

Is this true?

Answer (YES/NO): YES